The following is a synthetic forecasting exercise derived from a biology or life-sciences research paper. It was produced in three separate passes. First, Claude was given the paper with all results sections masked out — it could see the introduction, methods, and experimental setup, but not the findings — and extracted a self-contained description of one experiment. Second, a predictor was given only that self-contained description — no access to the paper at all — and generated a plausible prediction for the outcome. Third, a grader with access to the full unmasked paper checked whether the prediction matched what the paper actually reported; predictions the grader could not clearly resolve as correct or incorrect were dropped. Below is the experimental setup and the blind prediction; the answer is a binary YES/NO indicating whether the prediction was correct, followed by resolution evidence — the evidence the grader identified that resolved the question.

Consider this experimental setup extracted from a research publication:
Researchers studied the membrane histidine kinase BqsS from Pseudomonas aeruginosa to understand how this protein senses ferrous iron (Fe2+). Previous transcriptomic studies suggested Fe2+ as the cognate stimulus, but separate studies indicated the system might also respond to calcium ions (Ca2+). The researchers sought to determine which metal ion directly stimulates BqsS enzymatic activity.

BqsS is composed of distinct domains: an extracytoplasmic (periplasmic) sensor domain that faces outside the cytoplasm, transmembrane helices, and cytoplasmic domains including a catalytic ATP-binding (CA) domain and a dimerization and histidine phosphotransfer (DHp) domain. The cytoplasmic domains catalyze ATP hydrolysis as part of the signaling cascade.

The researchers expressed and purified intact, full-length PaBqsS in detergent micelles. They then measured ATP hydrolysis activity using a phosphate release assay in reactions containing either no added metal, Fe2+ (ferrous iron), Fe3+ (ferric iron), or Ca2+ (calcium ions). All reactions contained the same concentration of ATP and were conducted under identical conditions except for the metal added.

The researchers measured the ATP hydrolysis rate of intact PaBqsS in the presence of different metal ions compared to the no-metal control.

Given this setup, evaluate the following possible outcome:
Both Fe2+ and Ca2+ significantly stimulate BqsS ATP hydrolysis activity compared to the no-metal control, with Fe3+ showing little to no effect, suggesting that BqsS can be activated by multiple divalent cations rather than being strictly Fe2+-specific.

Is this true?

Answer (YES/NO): NO